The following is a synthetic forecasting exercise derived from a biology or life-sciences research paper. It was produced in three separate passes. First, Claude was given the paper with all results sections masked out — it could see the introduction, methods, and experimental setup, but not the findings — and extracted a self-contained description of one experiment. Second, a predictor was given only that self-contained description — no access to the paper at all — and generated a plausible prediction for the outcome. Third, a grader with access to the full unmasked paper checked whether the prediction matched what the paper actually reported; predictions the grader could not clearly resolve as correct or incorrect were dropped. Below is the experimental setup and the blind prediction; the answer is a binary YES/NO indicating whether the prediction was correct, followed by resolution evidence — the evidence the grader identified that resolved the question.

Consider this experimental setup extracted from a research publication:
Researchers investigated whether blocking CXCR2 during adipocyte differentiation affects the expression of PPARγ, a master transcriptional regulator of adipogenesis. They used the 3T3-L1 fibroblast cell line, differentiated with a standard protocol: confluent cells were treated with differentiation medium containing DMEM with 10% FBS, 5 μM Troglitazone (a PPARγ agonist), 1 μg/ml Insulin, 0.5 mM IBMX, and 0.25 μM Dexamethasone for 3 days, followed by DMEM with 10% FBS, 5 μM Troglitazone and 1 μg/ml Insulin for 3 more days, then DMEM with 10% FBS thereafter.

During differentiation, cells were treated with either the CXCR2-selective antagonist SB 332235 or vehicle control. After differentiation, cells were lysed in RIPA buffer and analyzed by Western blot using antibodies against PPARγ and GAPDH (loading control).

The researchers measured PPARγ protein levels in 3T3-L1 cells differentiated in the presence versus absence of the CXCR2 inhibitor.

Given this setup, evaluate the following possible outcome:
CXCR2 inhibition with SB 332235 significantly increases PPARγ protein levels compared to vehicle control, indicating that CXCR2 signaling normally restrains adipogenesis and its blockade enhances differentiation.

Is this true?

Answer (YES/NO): NO